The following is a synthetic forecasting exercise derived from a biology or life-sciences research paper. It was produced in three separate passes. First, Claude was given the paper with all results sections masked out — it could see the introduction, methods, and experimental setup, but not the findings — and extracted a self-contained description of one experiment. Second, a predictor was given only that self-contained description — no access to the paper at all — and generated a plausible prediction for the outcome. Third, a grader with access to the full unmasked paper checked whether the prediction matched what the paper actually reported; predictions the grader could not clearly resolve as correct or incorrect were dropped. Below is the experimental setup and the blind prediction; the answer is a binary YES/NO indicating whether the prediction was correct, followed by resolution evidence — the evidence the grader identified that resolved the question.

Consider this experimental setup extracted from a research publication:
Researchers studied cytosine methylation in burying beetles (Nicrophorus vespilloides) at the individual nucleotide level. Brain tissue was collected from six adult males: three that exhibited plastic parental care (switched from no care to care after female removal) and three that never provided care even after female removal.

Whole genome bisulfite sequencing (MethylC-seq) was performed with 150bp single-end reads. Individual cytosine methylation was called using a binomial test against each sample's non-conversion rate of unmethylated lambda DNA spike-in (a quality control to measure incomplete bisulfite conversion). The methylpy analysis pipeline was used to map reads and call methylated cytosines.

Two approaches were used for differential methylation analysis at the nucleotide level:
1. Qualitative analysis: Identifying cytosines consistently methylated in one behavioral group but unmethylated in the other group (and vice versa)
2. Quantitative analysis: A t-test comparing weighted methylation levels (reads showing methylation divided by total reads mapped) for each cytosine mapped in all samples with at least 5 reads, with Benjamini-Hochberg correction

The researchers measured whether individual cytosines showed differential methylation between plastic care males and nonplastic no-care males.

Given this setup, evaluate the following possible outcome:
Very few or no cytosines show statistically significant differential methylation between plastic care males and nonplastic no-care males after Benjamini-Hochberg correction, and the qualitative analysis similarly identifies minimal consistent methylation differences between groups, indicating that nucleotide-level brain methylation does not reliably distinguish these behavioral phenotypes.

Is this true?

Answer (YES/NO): YES